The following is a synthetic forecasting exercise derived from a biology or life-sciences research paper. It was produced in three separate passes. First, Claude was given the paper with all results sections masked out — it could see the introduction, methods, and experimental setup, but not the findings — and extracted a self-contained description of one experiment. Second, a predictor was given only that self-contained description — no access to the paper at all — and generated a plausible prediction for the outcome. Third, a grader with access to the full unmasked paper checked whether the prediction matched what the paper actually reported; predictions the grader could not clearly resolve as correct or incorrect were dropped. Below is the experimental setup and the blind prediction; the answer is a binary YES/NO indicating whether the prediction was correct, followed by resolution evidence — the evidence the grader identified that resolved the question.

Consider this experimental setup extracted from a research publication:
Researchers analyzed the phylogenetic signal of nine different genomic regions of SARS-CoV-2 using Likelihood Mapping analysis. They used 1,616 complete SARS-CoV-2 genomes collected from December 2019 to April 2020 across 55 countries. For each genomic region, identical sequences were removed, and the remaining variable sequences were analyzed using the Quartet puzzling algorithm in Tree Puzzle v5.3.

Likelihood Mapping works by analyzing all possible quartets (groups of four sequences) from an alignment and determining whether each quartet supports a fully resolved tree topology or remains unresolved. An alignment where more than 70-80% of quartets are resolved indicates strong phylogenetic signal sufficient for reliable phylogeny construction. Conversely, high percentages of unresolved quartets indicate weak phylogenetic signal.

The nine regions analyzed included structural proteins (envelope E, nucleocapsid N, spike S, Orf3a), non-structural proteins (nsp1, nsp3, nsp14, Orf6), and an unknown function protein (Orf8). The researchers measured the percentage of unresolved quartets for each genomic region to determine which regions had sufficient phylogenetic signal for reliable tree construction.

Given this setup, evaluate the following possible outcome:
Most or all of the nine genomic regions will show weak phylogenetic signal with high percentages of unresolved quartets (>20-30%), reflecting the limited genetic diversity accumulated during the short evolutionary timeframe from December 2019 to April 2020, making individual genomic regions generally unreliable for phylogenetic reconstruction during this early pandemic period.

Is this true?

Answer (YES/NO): YES